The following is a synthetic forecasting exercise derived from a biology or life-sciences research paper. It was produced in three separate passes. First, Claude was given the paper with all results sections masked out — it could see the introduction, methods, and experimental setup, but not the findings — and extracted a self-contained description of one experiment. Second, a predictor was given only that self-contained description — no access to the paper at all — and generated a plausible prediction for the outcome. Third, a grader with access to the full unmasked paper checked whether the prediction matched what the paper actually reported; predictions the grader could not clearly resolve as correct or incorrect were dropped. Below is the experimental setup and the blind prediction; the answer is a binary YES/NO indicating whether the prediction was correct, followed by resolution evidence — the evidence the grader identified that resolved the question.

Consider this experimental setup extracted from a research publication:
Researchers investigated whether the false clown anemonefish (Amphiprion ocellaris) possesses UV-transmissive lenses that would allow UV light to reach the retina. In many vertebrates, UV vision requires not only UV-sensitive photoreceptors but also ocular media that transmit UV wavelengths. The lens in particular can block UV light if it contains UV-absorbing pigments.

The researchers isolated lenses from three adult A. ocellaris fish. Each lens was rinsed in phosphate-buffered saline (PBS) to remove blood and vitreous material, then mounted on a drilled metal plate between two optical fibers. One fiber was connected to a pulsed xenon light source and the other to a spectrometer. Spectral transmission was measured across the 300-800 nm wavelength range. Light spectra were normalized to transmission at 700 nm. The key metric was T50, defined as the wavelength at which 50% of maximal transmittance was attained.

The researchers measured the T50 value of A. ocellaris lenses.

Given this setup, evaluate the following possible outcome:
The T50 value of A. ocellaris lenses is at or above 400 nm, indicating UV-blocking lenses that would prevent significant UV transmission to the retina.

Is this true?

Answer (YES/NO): NO